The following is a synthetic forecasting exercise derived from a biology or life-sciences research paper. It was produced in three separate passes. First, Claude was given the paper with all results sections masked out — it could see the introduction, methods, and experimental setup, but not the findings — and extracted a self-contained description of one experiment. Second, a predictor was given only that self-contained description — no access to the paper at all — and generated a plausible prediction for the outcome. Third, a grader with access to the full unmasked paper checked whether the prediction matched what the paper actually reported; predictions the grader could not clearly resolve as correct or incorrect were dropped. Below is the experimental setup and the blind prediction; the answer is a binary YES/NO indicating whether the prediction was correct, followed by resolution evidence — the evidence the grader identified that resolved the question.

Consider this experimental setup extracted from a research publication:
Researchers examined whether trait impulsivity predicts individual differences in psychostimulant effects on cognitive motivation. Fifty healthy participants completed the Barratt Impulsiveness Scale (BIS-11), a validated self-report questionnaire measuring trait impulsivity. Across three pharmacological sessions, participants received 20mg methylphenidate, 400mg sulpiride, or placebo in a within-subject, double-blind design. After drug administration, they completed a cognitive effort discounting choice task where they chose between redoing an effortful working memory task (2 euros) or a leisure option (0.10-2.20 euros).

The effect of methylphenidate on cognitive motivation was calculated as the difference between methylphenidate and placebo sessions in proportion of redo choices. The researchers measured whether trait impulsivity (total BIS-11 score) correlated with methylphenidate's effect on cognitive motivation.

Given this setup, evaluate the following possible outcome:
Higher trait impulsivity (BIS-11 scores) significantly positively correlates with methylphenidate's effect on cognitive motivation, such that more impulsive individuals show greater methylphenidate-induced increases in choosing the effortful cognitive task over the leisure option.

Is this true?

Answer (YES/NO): YES